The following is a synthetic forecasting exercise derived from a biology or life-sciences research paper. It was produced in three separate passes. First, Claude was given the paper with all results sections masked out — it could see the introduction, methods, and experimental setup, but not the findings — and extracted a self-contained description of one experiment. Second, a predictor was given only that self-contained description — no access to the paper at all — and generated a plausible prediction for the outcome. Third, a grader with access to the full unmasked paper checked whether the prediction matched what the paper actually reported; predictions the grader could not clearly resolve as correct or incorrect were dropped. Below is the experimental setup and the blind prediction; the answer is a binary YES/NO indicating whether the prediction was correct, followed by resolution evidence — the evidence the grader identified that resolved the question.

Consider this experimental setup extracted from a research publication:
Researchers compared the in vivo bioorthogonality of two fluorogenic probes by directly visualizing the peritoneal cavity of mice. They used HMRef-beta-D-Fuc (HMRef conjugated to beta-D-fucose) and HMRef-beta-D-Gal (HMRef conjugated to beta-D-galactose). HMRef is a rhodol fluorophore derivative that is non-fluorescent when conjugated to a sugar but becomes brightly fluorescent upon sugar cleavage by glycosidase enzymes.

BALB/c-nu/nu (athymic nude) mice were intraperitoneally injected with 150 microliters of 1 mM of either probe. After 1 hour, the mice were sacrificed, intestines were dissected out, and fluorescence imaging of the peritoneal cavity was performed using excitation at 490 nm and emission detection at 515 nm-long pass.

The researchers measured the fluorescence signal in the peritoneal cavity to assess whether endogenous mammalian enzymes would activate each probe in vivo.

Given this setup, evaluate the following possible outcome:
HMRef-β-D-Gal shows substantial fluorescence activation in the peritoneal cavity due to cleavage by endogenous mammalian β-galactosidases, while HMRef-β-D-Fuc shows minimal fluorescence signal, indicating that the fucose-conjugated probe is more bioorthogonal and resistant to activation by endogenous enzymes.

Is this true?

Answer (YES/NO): YES